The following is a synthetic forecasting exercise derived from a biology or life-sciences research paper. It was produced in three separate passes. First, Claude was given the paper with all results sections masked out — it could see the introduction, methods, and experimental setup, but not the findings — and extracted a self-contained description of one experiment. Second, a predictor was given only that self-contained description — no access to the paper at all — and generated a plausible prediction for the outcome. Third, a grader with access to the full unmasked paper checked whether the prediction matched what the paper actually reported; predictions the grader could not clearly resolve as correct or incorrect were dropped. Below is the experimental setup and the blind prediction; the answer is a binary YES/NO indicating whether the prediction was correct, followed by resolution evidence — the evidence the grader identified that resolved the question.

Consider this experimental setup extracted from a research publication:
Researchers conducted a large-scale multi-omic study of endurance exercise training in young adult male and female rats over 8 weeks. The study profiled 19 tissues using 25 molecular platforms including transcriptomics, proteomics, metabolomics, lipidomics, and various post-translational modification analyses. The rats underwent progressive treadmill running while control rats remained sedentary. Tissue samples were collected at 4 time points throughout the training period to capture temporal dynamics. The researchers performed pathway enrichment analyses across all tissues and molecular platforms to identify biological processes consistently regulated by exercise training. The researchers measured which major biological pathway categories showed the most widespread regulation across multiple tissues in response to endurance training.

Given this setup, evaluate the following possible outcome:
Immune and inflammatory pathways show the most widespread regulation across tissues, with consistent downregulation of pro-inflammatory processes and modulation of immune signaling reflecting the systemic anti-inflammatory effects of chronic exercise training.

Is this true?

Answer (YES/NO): NO